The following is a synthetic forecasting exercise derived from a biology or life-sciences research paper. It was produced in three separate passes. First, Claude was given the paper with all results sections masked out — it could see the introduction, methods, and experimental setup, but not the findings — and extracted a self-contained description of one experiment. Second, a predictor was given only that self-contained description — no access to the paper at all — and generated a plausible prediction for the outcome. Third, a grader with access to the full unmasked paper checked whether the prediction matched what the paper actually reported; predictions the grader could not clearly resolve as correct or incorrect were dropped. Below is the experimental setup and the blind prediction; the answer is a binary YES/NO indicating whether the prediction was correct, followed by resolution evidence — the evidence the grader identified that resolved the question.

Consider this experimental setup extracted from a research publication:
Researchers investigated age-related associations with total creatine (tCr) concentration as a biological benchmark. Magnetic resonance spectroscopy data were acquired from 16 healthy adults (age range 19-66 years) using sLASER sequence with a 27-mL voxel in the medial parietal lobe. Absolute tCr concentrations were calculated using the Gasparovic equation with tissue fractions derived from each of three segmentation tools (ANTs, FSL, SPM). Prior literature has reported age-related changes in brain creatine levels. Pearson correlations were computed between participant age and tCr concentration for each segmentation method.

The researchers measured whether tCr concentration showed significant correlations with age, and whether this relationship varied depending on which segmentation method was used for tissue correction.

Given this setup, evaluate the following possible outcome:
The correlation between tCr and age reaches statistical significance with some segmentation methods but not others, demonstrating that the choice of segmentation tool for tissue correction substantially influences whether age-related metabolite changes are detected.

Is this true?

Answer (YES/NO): NO